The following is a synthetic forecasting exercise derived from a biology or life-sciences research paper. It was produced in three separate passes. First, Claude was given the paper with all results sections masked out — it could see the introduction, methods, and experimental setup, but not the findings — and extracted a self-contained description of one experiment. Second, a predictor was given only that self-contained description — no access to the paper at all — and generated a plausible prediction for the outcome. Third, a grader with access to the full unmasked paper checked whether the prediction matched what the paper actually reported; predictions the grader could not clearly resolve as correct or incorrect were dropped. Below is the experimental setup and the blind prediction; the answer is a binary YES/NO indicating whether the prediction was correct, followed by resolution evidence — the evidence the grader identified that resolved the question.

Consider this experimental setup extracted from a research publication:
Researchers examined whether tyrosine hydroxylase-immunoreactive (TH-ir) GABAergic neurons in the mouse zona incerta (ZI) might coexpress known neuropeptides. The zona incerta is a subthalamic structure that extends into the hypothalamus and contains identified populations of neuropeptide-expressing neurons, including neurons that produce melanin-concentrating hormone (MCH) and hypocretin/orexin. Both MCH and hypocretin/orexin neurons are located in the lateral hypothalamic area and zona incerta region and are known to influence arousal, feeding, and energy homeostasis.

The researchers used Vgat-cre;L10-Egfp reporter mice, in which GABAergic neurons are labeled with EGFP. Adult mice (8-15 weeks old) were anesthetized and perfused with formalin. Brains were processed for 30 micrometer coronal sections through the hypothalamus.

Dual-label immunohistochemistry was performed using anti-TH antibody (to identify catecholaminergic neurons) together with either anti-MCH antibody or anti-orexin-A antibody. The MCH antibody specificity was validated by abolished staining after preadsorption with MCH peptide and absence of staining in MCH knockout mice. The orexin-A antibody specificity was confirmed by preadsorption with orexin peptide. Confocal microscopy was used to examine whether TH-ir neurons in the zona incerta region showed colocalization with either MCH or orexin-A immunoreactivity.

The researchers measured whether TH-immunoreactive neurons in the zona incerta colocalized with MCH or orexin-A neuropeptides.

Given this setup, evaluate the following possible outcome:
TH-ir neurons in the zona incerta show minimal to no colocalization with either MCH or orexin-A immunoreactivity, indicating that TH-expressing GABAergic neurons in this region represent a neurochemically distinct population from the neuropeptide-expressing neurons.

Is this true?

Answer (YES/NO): YES